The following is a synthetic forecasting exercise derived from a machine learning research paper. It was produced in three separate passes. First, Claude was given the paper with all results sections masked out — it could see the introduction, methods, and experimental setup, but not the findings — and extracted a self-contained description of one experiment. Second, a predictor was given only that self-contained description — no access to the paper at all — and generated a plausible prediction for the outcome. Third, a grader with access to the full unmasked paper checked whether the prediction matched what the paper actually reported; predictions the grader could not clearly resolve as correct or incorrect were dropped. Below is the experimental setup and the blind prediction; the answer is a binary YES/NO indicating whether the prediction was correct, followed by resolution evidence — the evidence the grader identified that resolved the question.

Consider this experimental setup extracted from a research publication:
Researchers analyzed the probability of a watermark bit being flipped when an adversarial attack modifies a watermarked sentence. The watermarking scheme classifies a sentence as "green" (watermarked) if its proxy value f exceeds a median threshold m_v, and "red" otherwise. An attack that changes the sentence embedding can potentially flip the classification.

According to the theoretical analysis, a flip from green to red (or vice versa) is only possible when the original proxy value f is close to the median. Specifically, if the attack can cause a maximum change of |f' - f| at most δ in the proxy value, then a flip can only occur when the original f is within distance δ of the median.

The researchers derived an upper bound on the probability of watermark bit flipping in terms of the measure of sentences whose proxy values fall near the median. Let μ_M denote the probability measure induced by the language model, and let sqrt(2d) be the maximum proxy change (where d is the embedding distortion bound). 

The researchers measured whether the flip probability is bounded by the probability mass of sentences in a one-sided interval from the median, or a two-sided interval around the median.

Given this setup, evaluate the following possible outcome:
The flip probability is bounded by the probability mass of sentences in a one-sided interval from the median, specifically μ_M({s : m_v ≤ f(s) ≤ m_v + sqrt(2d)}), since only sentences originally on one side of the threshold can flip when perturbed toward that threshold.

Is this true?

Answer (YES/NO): NO